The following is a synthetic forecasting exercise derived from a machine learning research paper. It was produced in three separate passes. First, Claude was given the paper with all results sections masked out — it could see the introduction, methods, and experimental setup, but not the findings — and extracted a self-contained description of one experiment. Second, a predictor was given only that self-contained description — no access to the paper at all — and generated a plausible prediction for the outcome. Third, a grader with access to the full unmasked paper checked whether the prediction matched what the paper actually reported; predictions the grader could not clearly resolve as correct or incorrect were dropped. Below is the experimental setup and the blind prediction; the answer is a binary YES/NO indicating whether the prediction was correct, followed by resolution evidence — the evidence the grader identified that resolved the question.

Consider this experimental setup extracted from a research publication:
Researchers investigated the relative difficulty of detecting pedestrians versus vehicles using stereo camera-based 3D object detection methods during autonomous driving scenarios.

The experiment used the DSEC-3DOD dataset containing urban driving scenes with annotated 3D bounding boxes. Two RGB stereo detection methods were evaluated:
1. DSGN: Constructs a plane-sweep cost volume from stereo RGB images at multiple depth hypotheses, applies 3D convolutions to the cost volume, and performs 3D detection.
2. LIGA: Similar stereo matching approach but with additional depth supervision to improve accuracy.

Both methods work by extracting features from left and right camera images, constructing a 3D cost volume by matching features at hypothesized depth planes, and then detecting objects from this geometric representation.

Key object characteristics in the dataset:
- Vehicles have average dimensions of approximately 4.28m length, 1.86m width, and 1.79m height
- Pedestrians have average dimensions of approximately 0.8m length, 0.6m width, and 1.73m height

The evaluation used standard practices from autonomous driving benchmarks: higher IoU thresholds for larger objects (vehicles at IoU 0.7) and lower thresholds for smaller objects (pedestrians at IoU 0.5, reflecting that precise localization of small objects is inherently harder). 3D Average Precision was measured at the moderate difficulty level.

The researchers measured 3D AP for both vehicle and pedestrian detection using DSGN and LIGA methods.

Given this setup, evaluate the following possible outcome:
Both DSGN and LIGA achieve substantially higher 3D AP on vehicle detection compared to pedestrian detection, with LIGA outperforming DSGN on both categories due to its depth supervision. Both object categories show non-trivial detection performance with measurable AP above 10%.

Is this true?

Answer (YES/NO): NO